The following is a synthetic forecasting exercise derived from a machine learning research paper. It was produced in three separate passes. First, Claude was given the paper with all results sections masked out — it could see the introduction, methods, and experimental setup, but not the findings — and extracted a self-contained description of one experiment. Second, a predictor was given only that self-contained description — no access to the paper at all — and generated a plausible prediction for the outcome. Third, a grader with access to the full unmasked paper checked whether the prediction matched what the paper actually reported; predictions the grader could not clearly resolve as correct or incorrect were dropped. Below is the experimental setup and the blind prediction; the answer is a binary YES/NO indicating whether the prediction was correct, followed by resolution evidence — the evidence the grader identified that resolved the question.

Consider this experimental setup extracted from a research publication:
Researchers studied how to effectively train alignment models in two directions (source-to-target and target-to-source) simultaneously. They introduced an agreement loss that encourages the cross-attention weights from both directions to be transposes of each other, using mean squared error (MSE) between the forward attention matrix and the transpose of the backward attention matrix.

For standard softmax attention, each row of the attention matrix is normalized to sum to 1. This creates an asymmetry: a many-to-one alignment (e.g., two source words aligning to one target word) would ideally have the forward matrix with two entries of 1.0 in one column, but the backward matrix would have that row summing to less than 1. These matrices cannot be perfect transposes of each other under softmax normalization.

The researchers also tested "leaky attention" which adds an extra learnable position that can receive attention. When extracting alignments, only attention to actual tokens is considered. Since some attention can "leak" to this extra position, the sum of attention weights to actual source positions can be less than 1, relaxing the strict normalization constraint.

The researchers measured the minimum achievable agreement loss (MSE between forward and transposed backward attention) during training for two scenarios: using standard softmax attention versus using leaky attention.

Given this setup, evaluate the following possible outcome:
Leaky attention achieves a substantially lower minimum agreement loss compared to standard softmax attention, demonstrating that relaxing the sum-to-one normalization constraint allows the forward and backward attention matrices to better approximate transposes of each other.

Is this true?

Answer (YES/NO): YES